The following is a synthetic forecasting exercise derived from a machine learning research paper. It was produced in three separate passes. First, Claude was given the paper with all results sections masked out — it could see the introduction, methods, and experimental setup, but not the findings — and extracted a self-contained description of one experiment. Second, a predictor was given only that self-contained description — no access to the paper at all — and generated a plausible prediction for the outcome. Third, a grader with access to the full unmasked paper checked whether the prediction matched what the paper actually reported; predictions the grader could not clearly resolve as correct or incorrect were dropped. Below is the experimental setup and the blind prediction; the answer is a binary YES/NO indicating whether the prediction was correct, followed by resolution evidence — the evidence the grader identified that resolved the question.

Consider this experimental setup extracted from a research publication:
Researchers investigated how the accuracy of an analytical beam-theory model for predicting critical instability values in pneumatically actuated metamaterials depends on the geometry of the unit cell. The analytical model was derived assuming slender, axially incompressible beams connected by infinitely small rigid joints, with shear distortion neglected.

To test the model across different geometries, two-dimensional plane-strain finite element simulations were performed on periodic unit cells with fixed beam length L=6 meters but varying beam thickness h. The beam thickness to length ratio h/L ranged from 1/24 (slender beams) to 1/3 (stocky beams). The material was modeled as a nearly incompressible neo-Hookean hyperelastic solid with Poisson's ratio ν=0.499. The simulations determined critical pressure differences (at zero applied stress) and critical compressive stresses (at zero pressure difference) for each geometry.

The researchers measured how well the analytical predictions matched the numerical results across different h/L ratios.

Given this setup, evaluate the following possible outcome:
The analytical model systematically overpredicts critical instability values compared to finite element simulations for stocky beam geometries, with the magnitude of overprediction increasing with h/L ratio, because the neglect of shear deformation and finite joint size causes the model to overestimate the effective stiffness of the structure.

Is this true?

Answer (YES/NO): NO